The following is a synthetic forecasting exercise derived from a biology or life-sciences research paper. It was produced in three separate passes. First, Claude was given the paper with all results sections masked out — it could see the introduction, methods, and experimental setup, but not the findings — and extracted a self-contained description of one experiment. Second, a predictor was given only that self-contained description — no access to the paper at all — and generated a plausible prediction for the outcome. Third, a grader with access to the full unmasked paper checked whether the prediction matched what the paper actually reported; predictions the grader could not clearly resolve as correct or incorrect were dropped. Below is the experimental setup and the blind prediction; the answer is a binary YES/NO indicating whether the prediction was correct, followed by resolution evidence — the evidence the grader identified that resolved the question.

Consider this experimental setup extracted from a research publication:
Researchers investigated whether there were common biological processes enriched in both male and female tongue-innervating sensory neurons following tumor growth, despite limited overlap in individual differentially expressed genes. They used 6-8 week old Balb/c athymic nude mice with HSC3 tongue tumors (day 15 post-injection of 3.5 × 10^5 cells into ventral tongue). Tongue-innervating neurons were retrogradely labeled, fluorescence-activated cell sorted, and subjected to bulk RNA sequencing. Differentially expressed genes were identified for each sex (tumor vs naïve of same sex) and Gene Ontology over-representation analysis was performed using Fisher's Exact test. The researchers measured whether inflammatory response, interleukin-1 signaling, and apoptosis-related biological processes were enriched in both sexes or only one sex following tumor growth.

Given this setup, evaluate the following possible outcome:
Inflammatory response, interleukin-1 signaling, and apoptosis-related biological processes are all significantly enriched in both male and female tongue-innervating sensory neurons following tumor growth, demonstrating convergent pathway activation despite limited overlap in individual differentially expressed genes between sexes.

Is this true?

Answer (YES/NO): YES